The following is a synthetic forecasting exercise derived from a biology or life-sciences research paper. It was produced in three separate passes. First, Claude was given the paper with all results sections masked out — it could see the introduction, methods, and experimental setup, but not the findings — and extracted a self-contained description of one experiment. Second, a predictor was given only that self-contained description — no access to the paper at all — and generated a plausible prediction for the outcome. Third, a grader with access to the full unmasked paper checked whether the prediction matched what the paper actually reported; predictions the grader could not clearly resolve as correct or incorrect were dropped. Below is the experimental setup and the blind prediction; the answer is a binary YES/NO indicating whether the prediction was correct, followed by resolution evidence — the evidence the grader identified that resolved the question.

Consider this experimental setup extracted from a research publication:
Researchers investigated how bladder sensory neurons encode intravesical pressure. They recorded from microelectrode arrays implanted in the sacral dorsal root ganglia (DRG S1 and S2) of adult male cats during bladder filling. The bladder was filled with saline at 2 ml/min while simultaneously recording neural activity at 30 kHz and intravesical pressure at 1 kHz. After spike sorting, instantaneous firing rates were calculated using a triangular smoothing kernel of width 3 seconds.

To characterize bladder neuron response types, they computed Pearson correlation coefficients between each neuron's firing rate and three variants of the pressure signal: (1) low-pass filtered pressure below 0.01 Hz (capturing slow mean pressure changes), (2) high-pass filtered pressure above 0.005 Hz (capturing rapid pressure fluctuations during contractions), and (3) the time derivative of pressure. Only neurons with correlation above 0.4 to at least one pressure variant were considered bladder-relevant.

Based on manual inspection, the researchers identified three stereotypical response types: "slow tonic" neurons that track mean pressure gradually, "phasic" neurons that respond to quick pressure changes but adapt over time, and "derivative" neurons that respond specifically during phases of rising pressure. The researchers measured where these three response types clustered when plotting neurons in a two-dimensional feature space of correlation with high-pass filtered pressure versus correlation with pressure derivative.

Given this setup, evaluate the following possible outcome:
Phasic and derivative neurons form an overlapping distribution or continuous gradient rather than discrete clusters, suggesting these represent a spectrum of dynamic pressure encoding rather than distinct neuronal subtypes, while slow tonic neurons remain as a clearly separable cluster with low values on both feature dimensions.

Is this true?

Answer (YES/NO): NO